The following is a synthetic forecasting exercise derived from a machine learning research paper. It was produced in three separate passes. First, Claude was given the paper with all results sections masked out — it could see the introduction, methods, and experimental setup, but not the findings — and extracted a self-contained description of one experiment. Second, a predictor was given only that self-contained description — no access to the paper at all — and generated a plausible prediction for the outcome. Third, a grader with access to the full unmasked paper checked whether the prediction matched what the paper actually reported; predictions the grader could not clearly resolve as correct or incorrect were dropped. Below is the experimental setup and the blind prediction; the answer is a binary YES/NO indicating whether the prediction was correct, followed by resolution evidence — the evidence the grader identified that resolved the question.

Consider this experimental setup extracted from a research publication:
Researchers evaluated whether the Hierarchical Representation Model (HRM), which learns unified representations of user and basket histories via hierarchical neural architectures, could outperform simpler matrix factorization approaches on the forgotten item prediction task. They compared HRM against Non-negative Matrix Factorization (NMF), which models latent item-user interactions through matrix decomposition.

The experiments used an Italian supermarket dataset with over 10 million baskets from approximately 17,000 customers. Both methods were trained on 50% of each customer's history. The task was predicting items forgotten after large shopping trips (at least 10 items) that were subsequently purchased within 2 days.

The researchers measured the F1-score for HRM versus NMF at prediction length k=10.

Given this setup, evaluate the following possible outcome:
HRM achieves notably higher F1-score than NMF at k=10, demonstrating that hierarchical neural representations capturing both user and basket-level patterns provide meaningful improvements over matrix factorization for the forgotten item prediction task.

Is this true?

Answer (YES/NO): NO